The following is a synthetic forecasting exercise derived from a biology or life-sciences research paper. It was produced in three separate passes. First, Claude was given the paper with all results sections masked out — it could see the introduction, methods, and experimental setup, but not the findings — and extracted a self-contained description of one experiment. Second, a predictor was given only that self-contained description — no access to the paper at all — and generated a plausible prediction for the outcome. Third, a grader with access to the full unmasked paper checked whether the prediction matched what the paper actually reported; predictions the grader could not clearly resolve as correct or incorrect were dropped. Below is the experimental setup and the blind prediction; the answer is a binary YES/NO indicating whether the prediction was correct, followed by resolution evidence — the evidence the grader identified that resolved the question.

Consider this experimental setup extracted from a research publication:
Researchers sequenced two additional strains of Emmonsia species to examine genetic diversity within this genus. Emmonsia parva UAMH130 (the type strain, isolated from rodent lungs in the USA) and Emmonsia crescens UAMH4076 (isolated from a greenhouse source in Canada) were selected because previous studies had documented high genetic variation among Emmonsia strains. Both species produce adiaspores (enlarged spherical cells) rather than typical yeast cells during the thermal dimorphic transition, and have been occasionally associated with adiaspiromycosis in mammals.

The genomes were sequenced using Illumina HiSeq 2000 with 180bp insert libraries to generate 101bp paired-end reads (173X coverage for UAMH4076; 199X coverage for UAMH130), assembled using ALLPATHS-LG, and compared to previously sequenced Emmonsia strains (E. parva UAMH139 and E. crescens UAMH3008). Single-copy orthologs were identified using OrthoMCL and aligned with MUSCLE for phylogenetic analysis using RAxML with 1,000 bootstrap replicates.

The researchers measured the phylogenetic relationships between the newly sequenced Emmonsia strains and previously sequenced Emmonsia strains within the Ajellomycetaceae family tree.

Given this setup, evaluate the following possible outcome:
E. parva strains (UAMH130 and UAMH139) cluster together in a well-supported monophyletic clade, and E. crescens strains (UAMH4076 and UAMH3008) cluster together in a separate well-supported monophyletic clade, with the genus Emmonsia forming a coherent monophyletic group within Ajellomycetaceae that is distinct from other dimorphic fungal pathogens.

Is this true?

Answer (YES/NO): NO